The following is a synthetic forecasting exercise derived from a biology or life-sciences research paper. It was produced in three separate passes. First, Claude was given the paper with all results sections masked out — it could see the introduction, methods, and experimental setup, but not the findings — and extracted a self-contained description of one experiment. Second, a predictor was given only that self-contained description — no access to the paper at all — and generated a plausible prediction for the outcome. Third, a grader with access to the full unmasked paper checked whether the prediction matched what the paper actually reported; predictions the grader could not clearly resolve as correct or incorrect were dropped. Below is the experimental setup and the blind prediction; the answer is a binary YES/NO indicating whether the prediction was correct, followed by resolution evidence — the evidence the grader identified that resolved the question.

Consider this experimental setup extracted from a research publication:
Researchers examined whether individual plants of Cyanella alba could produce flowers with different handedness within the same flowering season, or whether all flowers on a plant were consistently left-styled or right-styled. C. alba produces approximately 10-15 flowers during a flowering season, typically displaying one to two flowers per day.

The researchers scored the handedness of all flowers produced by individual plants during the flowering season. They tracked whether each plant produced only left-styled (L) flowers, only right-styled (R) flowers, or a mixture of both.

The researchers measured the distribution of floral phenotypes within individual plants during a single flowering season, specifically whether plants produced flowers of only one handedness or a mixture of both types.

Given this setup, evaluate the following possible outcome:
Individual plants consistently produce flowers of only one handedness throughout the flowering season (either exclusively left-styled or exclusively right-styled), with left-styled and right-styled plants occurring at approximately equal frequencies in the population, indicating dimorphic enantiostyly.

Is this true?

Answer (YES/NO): NO